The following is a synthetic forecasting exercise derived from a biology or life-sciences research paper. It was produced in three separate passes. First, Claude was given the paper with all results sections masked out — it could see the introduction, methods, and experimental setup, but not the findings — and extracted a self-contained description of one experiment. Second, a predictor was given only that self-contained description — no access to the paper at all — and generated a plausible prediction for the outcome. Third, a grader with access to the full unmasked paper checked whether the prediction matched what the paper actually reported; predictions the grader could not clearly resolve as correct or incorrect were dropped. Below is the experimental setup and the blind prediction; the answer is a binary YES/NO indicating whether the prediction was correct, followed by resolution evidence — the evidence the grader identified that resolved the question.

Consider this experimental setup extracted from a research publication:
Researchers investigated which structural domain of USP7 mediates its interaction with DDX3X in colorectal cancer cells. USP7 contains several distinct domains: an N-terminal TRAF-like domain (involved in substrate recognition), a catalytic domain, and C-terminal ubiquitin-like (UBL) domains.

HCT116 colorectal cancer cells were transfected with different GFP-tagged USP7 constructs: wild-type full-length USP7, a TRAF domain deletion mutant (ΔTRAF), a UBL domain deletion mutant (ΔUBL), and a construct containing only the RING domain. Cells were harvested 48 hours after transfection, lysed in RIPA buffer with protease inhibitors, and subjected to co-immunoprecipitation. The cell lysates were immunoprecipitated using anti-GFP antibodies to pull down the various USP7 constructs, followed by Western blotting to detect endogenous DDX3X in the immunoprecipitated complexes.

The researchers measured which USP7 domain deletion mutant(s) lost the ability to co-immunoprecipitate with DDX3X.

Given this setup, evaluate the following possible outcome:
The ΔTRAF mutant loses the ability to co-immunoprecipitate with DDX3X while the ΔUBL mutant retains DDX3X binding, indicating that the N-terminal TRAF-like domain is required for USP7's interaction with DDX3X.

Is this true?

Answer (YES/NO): YES